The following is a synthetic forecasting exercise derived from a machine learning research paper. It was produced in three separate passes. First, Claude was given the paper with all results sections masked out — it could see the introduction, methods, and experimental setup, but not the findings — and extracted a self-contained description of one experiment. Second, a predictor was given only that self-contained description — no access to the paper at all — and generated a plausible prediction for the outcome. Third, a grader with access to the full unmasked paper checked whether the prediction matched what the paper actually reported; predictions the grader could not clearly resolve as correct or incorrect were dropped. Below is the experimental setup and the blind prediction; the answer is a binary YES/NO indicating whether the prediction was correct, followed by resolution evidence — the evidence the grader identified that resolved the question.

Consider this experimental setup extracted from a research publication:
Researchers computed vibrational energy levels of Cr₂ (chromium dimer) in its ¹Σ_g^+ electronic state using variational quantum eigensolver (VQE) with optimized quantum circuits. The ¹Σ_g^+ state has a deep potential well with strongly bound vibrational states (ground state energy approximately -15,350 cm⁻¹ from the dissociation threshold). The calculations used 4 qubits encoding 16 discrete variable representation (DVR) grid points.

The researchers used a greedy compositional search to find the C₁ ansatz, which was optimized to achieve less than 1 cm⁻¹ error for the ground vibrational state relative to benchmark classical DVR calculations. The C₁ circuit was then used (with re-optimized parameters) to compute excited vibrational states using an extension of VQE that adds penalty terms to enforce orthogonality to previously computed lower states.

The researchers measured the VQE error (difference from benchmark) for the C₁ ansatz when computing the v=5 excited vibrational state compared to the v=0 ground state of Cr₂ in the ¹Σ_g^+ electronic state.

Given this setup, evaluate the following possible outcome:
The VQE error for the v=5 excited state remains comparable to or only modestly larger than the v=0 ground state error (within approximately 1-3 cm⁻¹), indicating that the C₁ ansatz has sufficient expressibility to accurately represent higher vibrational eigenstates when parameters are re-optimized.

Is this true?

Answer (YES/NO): NO